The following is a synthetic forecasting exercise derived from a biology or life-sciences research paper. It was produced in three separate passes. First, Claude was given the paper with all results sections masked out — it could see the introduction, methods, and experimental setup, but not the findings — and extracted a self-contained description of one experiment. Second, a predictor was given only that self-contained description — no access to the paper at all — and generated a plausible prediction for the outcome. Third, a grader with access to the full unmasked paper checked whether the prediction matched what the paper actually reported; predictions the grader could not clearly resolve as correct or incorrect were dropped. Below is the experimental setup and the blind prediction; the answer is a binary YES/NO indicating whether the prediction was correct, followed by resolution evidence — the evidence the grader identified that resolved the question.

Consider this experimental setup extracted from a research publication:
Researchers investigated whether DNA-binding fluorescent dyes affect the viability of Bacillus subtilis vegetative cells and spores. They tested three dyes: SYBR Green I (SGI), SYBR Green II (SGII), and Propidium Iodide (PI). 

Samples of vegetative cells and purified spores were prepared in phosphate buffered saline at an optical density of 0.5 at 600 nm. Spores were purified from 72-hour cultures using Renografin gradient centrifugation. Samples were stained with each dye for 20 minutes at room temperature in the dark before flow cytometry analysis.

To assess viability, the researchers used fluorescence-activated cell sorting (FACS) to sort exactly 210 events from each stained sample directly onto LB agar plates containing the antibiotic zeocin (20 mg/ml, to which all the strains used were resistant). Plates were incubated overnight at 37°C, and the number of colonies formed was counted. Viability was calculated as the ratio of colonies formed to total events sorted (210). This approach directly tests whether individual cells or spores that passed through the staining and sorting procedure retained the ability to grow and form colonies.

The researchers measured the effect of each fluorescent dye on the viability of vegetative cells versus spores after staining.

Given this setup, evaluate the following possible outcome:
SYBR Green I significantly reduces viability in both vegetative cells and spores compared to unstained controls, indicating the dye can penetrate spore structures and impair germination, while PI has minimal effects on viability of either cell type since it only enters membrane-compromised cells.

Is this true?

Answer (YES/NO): NO